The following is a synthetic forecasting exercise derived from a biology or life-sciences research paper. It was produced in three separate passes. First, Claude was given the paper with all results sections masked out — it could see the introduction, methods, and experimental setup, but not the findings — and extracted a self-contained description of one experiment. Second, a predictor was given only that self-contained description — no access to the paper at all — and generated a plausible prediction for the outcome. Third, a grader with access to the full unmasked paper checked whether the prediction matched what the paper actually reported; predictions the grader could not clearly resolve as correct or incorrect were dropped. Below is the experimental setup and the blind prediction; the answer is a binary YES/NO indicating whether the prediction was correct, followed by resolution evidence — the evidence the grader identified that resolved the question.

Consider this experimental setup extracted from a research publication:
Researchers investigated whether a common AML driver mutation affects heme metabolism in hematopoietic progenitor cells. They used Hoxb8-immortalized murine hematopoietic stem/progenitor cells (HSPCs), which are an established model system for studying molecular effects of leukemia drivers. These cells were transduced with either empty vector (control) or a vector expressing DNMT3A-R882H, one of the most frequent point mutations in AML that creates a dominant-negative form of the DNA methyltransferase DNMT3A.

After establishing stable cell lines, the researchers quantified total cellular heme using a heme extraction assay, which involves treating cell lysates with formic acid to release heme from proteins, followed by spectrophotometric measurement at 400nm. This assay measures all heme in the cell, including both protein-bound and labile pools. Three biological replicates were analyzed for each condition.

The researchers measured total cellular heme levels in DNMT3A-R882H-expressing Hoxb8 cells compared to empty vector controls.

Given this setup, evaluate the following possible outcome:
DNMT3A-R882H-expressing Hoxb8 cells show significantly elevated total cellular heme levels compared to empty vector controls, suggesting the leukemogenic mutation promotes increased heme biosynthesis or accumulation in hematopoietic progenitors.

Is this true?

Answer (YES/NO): NO